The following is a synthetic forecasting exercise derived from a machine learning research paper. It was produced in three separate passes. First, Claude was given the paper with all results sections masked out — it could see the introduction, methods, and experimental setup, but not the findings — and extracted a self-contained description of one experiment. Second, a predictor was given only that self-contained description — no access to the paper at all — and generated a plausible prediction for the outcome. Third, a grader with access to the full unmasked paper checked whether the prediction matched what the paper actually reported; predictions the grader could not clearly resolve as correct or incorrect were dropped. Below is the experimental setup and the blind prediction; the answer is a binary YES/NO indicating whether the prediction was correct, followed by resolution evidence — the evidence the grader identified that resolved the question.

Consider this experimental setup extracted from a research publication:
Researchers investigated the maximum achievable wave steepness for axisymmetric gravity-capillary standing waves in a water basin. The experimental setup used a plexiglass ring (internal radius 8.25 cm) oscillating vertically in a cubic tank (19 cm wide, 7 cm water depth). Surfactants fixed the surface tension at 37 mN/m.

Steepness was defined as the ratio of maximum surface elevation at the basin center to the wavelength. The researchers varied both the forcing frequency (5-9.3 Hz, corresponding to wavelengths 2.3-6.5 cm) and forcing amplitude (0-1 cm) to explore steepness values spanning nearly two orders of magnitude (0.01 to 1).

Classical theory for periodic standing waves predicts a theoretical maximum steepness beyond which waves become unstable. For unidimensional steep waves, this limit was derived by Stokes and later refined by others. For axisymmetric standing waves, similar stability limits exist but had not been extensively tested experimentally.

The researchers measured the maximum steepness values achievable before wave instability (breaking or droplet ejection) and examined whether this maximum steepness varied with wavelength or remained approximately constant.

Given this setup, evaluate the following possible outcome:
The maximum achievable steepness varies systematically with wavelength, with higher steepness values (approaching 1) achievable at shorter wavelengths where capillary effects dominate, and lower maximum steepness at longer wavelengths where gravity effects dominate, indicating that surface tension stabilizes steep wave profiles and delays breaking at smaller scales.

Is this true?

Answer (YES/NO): NO